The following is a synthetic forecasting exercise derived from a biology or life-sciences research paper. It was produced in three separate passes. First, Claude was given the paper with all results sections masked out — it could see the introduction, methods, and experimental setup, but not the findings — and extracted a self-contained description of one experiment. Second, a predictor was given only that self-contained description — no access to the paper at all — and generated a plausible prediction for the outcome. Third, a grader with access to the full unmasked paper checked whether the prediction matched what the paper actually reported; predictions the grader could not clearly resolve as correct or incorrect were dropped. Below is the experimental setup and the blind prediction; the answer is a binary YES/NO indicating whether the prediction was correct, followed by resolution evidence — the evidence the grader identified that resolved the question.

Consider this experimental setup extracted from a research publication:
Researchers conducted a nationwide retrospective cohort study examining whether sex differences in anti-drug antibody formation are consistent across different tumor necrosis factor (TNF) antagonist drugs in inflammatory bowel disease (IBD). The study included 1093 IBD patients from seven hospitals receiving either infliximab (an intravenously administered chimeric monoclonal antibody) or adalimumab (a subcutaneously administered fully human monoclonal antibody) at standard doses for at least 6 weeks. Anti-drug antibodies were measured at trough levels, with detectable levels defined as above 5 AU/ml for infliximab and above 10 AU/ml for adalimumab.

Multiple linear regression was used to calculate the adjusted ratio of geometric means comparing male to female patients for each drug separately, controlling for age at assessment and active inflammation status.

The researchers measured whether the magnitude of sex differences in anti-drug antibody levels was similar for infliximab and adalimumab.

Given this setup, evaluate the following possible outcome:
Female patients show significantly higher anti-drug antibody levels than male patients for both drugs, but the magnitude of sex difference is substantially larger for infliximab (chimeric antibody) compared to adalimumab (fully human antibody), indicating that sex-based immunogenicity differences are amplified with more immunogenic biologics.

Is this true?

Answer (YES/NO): NO